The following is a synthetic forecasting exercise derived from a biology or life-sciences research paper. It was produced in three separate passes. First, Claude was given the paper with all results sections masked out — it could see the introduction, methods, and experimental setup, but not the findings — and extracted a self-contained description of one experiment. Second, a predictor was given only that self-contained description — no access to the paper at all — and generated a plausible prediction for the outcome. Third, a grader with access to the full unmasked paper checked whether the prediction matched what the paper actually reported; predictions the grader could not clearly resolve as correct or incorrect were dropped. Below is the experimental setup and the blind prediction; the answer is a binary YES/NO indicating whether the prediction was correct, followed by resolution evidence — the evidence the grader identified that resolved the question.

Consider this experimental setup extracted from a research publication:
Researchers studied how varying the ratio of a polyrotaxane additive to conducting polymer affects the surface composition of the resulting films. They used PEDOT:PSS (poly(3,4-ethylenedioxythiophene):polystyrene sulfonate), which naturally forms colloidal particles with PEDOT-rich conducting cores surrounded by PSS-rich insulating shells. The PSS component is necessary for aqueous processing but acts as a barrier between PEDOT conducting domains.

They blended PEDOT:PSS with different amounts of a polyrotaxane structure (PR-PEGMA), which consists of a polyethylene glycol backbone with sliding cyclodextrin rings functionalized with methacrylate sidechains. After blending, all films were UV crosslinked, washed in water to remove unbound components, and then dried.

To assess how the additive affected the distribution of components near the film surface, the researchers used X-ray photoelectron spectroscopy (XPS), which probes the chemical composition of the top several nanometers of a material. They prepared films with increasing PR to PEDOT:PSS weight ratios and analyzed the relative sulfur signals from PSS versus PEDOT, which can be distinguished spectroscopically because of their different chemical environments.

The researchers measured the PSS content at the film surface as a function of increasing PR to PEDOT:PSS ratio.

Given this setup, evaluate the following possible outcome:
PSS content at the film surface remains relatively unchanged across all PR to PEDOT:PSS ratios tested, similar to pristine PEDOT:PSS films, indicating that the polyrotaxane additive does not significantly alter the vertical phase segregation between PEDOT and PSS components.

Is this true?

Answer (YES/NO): NO